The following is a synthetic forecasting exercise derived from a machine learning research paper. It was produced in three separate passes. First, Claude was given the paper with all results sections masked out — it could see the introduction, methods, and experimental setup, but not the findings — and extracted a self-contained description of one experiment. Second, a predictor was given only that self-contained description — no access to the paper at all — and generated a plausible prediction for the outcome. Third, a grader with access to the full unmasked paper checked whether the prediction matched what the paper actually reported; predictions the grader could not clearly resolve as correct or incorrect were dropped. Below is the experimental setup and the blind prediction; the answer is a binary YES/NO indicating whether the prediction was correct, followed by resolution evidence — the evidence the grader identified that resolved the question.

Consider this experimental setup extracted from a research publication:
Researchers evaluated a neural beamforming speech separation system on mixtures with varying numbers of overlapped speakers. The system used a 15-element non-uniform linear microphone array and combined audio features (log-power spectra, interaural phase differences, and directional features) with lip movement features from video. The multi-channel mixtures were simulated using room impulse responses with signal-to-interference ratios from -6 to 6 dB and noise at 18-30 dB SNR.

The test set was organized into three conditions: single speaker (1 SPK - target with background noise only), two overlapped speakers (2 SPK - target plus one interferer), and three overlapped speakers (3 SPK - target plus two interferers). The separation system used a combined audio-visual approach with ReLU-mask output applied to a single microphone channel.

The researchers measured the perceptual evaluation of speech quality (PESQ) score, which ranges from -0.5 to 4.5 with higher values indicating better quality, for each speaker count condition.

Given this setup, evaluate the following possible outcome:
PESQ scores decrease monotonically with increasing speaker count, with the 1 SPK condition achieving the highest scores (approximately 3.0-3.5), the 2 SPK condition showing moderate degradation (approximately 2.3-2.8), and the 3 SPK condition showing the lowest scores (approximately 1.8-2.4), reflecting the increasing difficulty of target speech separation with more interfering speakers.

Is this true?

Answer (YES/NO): NO